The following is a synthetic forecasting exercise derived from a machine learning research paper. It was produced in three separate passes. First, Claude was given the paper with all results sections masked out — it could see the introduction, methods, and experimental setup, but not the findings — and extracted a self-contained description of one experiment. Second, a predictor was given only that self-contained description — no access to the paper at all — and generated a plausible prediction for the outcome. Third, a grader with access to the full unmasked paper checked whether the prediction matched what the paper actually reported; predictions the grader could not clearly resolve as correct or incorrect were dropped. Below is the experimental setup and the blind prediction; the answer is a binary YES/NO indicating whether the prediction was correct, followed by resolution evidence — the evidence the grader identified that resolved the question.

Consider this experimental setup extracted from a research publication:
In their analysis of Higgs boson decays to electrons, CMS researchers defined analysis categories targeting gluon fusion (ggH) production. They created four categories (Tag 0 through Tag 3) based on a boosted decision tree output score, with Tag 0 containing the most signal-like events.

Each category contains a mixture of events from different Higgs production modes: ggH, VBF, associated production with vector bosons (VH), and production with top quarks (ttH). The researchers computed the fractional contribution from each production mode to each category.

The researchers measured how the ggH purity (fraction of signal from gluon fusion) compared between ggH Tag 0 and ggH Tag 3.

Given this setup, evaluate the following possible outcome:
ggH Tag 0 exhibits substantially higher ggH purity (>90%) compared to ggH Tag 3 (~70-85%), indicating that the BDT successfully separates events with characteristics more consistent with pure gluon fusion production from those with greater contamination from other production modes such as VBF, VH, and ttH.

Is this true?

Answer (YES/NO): NO